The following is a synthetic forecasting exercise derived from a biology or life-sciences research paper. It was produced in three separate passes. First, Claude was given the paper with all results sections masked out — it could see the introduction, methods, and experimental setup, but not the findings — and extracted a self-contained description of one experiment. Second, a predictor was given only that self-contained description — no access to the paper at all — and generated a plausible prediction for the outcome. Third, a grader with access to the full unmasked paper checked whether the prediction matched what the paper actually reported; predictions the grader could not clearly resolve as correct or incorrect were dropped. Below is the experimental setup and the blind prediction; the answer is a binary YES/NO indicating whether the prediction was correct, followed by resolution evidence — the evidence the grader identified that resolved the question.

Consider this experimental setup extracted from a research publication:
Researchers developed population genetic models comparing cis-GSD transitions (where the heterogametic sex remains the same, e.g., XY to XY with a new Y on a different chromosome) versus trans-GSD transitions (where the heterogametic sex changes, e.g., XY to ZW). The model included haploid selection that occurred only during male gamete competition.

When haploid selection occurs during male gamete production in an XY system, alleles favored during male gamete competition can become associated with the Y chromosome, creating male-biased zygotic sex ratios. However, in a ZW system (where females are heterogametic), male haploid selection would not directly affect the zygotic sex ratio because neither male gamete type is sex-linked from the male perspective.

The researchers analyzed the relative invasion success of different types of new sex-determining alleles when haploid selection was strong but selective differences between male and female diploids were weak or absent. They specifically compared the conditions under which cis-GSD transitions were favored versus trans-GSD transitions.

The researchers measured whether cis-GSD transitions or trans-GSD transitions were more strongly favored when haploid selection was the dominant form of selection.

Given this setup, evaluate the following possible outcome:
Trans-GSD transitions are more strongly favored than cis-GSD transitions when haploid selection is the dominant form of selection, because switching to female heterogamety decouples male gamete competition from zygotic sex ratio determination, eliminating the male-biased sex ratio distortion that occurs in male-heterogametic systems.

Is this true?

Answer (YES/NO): NO